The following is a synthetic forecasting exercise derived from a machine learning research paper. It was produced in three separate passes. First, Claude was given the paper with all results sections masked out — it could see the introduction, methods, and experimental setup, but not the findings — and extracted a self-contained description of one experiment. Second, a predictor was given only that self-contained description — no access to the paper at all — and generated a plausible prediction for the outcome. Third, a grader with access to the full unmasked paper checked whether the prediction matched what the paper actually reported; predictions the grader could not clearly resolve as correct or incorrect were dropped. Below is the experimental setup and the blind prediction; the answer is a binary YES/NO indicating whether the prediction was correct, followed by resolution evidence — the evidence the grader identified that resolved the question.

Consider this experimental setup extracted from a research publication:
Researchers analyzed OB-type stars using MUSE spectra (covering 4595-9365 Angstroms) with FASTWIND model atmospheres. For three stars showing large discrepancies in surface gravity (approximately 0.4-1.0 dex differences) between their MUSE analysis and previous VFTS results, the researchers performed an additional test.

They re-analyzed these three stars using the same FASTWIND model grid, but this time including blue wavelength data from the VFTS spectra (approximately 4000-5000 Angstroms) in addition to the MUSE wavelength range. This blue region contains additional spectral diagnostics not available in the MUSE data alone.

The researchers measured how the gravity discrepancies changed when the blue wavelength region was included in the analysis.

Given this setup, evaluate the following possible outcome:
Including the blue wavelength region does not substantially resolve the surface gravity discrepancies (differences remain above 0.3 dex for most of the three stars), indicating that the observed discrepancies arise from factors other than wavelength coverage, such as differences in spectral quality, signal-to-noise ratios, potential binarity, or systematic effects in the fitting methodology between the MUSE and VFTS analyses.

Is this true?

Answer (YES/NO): NO